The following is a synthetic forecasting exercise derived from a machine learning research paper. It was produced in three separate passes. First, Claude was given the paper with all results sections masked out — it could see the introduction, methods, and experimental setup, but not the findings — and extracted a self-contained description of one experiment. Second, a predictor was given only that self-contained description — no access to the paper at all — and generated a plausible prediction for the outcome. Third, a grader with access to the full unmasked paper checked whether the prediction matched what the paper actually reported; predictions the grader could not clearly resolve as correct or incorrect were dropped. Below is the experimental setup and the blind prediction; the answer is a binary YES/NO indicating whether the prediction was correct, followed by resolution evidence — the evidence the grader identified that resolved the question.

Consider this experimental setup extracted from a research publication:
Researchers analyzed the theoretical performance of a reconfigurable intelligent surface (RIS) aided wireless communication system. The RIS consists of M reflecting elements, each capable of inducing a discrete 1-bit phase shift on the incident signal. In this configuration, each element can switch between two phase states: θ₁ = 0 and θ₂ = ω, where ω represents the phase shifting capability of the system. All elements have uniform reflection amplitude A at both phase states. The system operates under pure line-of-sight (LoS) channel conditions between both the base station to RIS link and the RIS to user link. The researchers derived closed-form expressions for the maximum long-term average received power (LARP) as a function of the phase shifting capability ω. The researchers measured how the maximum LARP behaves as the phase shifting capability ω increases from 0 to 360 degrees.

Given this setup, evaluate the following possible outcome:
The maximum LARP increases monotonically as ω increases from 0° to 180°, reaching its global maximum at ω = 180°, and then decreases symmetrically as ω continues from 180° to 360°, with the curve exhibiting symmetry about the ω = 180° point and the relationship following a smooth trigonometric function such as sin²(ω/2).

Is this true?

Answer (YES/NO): NO